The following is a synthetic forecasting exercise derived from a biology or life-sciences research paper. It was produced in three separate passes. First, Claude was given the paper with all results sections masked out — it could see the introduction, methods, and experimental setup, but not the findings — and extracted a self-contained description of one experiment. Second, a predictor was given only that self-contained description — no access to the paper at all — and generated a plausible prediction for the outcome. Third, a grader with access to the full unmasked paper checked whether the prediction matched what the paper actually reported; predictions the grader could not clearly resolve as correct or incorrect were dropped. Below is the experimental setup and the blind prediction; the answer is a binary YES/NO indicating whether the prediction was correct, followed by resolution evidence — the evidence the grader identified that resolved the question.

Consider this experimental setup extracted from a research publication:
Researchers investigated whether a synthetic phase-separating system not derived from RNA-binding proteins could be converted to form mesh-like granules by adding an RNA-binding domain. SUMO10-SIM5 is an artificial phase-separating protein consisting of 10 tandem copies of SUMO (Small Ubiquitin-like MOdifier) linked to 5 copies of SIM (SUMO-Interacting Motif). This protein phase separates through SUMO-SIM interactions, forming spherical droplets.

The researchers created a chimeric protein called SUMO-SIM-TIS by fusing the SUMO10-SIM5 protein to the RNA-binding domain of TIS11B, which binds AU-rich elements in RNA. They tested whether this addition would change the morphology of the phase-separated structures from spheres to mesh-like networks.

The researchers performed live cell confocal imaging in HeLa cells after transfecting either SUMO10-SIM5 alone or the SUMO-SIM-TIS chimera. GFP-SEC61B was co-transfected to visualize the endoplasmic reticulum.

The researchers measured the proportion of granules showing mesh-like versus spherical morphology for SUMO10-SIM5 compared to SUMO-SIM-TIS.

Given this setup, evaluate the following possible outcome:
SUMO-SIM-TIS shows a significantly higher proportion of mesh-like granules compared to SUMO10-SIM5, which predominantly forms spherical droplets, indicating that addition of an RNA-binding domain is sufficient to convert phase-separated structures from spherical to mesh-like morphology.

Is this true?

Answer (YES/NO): YES